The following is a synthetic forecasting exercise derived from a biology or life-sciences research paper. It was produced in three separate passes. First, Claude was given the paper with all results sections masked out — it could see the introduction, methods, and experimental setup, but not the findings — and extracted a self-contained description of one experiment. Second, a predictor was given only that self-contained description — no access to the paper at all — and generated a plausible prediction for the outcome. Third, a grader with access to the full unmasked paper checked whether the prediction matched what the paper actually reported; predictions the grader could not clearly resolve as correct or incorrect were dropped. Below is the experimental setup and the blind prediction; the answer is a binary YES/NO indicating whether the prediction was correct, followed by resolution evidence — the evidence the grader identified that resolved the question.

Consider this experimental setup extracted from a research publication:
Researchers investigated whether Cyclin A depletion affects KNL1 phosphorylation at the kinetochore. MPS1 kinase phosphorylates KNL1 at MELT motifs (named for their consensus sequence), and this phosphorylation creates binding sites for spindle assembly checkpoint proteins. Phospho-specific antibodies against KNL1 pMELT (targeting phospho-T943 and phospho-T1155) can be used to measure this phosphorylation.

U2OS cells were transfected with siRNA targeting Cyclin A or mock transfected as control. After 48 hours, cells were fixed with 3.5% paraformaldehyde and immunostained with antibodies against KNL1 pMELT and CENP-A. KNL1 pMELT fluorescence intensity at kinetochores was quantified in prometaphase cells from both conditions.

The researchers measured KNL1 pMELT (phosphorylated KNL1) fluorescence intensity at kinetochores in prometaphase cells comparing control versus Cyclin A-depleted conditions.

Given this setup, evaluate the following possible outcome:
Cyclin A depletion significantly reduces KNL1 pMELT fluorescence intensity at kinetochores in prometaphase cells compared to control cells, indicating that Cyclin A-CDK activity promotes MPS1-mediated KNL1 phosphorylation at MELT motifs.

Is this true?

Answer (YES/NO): YES